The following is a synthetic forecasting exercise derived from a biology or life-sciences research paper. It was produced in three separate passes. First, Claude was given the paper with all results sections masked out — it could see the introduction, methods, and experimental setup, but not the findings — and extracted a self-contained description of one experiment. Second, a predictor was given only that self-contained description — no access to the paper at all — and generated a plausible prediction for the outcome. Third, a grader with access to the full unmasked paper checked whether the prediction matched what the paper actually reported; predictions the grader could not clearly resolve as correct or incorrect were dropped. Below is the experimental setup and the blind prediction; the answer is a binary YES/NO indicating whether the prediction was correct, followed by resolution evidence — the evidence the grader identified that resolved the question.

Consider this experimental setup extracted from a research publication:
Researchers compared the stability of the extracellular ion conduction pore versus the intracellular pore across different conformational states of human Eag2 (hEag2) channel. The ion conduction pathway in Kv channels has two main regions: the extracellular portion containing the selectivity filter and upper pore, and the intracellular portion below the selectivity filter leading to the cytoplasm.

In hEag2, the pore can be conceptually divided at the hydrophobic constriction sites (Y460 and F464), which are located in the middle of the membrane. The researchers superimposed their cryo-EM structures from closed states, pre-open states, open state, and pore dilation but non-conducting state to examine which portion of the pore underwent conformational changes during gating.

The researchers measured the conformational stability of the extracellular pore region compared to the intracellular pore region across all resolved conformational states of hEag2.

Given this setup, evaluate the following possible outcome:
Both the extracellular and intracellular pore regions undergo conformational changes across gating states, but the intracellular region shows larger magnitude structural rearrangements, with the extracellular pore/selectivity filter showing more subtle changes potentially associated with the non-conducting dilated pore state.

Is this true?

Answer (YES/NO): NO